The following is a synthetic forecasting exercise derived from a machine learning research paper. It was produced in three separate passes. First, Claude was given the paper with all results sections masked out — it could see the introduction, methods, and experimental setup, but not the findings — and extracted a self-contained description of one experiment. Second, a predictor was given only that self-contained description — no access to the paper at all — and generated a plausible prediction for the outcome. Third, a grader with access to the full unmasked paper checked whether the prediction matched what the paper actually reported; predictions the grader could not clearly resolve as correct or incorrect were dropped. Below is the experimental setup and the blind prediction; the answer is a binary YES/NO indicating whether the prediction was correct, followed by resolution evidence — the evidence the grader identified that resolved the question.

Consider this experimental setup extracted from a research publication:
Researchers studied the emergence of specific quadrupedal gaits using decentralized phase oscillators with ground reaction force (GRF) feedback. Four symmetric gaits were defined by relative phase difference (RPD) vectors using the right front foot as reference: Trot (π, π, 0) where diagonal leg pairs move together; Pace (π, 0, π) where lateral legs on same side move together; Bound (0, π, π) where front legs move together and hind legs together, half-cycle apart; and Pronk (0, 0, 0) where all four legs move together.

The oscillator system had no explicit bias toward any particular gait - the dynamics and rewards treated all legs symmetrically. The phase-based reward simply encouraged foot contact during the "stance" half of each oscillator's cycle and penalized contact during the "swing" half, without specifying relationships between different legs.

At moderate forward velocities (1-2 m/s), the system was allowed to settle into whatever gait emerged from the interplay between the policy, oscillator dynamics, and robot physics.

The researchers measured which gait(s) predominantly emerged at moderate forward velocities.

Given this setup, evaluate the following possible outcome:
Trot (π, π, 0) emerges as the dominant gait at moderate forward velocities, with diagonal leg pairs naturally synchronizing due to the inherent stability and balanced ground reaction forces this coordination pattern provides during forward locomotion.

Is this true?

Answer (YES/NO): NO